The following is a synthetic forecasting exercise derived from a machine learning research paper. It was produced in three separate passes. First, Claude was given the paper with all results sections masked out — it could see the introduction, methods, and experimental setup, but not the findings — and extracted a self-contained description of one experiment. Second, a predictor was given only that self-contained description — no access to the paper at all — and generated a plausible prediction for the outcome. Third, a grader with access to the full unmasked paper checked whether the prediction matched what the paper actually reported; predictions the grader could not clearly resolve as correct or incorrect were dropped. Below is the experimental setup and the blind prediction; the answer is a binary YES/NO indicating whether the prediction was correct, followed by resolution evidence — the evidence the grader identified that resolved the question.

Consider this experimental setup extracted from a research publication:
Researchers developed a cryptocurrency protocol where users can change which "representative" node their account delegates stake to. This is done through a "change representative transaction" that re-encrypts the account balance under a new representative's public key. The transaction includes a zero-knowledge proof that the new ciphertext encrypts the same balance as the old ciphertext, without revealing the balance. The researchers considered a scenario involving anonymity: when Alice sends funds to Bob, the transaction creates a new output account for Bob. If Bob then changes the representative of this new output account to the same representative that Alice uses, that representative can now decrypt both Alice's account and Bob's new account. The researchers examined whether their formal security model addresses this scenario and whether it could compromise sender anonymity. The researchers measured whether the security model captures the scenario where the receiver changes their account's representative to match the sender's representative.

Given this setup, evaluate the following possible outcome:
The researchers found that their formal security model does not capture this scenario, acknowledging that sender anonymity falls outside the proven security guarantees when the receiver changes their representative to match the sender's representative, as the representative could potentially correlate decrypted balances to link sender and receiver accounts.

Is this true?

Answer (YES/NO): YES